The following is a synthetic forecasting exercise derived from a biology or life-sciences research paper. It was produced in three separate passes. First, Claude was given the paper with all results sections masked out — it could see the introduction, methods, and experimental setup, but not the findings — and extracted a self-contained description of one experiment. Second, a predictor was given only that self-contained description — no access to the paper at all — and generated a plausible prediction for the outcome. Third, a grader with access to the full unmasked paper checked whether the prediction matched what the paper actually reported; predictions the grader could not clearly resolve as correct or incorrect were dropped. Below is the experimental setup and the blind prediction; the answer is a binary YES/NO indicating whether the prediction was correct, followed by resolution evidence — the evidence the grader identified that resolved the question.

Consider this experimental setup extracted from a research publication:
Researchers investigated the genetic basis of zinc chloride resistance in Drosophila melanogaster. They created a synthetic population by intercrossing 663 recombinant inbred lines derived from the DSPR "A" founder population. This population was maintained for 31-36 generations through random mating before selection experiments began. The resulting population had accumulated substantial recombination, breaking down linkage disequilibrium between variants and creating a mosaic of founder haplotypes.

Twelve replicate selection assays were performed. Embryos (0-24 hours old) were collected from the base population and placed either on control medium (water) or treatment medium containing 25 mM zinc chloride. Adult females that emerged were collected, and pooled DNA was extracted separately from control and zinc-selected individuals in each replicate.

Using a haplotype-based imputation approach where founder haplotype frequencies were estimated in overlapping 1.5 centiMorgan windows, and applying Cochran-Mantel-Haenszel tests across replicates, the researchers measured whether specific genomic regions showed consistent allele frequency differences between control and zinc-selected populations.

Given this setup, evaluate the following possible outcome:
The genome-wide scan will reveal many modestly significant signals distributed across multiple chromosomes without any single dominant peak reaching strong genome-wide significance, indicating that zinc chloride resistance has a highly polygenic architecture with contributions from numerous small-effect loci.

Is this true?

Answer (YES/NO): NO